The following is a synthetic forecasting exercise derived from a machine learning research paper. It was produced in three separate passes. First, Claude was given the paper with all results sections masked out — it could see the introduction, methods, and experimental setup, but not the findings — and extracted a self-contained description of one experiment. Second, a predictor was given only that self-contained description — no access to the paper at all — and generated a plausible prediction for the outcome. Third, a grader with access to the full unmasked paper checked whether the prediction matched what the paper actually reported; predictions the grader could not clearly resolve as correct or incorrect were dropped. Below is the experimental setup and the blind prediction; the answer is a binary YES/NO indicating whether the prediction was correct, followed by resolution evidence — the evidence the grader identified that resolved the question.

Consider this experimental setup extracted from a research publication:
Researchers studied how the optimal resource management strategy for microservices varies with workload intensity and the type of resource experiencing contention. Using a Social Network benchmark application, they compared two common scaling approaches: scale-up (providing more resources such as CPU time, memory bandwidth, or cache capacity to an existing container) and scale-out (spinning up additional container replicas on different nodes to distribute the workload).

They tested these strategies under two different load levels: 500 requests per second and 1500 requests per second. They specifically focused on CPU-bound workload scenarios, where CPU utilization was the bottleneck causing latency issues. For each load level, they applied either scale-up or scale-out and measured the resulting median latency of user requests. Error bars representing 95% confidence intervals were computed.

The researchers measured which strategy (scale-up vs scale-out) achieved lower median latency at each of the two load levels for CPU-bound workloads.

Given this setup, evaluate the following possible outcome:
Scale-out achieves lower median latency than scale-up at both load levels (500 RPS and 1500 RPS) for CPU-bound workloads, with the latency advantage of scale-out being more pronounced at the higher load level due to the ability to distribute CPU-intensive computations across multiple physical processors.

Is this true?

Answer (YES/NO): NO